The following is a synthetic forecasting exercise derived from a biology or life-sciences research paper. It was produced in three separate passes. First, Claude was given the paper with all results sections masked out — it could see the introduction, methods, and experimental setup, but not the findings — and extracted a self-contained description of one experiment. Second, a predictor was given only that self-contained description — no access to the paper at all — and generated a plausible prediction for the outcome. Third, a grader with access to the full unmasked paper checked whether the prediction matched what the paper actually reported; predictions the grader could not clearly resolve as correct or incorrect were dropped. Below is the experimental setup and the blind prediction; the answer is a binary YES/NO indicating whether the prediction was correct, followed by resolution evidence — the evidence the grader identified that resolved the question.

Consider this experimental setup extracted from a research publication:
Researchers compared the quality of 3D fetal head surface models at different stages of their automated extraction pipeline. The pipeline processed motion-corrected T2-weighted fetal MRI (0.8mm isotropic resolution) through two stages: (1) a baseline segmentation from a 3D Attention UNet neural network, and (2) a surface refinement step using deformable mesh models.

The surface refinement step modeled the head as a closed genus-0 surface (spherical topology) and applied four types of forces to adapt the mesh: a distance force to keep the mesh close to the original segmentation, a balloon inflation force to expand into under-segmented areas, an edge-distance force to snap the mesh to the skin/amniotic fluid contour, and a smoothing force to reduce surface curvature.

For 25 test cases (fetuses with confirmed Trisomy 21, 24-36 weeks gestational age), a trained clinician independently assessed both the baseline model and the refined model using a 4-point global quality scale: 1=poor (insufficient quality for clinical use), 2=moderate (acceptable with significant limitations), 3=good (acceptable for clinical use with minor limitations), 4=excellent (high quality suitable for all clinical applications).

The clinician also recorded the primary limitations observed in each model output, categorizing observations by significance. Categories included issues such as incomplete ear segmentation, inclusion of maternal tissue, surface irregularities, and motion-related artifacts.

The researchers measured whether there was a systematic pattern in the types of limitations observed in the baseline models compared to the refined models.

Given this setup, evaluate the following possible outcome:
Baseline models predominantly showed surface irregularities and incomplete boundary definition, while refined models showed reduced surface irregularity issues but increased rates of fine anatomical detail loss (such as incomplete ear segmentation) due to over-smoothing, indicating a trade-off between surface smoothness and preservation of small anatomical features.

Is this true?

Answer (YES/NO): NO